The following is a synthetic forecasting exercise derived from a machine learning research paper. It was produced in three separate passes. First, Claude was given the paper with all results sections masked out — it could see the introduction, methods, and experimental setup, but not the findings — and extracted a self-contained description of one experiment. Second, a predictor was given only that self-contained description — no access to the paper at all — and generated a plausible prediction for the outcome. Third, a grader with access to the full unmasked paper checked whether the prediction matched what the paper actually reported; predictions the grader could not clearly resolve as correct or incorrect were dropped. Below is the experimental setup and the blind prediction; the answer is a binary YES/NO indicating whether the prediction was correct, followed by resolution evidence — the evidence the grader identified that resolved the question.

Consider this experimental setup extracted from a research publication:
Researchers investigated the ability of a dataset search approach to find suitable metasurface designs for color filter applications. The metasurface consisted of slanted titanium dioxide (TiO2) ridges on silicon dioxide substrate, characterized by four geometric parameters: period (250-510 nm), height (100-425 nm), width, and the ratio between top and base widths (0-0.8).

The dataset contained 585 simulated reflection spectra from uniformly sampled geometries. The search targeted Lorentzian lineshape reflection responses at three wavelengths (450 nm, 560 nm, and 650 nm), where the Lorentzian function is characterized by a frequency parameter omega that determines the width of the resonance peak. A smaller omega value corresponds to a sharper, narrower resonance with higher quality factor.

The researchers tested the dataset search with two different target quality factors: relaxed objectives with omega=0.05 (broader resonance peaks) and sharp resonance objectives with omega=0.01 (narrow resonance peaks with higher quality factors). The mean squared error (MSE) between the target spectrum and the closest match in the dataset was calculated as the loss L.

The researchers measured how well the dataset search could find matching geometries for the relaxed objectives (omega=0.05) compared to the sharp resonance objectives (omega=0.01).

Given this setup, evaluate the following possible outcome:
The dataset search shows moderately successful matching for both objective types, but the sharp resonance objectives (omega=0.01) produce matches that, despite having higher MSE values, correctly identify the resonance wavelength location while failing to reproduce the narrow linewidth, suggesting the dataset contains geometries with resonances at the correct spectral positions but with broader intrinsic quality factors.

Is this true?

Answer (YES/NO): NO